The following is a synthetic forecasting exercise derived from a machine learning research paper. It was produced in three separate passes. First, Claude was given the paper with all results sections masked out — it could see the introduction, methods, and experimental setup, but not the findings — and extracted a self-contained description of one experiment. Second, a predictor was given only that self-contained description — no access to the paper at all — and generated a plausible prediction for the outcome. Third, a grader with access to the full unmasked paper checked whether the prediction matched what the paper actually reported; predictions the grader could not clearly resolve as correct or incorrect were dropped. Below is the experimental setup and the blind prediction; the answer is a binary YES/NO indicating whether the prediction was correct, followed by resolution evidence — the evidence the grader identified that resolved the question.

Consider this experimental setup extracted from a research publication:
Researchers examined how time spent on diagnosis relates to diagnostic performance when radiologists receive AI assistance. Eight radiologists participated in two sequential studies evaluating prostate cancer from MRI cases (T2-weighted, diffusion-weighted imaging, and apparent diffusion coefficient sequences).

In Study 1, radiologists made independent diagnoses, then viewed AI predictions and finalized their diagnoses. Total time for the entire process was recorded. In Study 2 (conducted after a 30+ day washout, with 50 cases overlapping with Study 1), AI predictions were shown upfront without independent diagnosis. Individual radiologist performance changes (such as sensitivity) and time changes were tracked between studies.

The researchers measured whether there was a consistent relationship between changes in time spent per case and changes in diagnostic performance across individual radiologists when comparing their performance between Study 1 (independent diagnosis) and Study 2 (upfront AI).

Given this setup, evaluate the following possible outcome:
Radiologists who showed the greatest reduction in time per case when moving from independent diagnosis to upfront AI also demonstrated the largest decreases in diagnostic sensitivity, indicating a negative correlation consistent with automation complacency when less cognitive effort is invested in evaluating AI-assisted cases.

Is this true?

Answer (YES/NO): NO